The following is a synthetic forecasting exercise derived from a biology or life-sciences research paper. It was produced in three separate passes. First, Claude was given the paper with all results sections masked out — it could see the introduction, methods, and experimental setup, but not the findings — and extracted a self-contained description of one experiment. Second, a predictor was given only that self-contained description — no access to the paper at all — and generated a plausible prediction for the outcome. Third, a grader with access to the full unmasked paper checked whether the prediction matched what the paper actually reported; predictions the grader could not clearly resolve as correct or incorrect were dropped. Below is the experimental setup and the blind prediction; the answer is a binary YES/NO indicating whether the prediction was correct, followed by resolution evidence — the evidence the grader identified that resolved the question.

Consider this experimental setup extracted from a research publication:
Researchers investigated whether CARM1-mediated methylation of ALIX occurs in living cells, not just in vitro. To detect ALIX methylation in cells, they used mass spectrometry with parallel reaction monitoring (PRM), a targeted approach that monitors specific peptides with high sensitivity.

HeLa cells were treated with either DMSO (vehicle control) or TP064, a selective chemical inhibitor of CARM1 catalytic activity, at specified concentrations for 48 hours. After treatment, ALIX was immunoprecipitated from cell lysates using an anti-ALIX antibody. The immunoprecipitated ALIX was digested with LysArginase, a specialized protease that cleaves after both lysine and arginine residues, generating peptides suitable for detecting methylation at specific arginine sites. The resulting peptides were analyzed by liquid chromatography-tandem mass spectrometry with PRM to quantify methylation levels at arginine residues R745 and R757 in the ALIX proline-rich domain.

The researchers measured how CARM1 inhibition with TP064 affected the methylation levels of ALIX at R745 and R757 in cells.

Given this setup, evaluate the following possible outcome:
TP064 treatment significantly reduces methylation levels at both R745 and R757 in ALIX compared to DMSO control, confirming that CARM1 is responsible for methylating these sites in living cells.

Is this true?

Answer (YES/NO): NO